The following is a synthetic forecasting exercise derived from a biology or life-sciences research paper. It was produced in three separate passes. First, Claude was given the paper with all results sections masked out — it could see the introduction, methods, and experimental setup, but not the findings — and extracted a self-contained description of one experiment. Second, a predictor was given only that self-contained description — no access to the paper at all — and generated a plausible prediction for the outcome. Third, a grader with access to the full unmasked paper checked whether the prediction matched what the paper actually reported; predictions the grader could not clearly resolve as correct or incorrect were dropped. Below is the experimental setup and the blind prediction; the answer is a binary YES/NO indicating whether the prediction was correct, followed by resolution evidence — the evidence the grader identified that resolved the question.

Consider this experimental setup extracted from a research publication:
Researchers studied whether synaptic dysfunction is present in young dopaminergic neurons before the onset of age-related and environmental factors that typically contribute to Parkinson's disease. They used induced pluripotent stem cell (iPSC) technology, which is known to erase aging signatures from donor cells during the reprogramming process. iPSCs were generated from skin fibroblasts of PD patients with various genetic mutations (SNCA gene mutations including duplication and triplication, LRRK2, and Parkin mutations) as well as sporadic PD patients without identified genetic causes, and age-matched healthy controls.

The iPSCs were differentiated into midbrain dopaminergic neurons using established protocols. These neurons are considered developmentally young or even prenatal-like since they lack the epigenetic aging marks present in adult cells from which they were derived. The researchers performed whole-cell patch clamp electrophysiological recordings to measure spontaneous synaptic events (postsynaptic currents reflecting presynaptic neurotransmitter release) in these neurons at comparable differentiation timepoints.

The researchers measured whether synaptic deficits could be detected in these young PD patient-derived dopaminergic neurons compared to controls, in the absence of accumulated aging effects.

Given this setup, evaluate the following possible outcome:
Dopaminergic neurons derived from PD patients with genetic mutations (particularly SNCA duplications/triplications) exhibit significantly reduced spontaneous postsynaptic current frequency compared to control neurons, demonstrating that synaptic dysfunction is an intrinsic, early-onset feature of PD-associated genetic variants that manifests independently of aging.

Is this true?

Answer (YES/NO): YES